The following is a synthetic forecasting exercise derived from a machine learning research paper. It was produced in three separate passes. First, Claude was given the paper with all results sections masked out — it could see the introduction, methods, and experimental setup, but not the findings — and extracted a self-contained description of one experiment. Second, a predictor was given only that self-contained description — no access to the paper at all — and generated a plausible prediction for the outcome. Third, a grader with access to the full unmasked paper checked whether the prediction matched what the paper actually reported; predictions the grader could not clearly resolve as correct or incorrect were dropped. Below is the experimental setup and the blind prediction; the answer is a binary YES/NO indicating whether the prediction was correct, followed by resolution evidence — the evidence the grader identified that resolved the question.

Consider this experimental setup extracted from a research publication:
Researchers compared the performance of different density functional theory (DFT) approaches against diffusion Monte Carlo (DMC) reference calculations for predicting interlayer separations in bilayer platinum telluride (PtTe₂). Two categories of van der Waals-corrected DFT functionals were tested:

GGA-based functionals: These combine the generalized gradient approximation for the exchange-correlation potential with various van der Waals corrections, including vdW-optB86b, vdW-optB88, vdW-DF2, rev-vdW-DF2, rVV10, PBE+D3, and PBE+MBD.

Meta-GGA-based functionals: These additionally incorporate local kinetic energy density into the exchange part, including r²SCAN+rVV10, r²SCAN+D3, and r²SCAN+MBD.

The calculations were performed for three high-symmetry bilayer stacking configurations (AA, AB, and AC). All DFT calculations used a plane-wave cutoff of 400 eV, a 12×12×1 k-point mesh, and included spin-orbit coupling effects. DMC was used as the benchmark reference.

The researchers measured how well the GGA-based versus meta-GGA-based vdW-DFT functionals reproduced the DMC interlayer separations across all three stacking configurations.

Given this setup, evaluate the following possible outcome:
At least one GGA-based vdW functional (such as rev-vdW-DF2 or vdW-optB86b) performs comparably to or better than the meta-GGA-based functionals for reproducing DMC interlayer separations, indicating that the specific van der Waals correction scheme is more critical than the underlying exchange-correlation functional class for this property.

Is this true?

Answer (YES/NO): NO